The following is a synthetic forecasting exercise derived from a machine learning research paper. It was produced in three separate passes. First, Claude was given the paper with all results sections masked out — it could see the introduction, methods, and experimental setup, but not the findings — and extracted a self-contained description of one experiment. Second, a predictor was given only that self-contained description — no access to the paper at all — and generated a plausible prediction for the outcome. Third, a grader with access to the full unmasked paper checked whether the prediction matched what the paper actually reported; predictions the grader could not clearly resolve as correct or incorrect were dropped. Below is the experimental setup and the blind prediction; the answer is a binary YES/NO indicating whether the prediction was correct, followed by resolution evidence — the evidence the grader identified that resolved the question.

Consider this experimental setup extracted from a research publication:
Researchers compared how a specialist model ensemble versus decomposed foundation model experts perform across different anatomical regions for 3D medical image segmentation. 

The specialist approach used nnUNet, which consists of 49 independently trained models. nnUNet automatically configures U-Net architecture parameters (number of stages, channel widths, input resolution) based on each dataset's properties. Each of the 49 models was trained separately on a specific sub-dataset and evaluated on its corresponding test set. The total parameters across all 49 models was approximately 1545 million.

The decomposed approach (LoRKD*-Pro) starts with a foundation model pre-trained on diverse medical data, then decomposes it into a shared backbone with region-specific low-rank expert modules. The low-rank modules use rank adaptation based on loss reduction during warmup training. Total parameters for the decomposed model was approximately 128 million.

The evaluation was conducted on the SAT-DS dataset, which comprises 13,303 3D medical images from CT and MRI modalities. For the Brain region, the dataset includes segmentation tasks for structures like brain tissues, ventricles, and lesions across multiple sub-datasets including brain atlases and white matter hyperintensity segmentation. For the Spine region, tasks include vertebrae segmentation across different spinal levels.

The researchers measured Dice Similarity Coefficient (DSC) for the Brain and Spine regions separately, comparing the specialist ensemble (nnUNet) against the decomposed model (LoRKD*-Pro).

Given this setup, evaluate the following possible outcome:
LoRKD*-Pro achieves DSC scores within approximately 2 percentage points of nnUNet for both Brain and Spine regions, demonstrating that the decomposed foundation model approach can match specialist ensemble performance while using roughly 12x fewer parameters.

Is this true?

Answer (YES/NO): NO